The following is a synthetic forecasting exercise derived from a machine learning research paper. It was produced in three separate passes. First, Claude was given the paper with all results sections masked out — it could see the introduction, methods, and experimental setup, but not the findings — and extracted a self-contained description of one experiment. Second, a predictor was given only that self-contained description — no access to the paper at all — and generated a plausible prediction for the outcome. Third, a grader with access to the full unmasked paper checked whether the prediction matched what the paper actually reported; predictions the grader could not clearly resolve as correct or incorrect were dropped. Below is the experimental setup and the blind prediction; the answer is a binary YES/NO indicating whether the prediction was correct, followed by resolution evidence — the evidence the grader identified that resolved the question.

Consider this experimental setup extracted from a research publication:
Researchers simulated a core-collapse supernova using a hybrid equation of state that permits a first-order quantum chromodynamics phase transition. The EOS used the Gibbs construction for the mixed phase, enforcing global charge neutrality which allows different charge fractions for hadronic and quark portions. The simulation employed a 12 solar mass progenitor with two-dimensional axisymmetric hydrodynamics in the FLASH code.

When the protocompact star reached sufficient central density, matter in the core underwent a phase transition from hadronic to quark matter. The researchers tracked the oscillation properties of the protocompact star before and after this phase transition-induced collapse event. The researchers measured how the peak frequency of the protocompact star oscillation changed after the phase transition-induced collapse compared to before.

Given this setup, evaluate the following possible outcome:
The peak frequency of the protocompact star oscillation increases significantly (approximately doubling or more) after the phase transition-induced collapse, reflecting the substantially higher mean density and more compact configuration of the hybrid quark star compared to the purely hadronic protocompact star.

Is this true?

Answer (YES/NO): YES